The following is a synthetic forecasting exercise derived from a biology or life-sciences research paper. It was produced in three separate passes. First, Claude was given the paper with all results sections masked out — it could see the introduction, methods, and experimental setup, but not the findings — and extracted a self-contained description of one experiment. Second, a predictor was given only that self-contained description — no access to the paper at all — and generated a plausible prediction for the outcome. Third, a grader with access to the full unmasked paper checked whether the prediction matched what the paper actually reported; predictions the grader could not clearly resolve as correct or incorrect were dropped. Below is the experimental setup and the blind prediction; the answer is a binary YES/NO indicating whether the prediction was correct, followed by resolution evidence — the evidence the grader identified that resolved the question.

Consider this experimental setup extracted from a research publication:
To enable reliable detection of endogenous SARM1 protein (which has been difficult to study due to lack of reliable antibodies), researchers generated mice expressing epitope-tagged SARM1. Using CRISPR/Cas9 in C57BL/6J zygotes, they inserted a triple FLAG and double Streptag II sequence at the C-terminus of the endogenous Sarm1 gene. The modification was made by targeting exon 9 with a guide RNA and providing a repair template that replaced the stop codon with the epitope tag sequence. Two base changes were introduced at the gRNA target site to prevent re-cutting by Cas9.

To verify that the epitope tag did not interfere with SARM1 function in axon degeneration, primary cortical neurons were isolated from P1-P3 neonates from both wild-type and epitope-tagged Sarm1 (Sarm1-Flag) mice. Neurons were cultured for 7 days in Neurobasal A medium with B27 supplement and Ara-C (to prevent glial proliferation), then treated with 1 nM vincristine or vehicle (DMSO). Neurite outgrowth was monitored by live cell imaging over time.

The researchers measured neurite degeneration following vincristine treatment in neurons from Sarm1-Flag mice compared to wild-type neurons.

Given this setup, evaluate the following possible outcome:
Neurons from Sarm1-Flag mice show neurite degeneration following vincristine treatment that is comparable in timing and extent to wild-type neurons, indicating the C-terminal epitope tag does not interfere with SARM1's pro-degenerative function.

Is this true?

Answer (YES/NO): YES